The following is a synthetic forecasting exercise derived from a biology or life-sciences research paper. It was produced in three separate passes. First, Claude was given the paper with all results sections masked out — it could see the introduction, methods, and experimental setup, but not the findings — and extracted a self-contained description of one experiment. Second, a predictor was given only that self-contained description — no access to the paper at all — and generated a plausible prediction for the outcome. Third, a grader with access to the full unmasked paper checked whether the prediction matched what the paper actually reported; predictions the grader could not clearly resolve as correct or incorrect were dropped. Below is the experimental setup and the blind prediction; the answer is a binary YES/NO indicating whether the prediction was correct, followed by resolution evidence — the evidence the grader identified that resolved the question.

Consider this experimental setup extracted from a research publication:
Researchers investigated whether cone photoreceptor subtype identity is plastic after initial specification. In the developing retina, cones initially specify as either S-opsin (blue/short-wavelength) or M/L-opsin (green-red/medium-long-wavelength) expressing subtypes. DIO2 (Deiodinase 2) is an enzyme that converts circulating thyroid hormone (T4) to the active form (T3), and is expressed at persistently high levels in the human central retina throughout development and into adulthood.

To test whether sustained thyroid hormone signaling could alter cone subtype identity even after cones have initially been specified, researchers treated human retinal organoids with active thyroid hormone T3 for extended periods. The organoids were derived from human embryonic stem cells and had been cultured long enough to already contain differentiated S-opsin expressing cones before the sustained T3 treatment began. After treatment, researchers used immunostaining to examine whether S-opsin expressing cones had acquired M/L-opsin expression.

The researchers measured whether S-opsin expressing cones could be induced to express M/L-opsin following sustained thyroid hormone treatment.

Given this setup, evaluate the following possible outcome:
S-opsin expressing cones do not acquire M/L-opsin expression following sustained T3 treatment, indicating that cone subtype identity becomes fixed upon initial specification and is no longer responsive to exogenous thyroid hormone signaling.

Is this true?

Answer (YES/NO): NO